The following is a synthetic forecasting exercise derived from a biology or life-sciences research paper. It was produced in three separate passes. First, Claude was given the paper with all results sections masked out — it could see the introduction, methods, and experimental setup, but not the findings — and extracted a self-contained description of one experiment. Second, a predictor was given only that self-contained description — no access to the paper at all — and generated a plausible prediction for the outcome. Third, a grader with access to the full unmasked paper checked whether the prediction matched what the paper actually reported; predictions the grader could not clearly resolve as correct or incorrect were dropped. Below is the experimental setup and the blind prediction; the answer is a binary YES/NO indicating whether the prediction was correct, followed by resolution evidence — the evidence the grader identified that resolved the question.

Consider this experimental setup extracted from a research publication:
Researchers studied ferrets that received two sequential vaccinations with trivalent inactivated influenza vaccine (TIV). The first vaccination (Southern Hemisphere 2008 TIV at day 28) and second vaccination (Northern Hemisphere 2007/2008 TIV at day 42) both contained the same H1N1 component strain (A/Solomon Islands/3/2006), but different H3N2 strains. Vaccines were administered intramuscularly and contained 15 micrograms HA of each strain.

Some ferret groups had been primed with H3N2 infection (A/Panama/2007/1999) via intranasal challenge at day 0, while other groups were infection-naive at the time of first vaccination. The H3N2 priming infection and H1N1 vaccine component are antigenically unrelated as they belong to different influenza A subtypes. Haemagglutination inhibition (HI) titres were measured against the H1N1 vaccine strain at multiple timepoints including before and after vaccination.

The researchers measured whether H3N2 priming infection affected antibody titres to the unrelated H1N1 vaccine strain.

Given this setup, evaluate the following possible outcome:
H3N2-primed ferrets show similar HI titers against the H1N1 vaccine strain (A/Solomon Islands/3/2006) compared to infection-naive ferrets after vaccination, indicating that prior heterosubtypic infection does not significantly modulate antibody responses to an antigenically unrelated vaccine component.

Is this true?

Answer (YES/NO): NO